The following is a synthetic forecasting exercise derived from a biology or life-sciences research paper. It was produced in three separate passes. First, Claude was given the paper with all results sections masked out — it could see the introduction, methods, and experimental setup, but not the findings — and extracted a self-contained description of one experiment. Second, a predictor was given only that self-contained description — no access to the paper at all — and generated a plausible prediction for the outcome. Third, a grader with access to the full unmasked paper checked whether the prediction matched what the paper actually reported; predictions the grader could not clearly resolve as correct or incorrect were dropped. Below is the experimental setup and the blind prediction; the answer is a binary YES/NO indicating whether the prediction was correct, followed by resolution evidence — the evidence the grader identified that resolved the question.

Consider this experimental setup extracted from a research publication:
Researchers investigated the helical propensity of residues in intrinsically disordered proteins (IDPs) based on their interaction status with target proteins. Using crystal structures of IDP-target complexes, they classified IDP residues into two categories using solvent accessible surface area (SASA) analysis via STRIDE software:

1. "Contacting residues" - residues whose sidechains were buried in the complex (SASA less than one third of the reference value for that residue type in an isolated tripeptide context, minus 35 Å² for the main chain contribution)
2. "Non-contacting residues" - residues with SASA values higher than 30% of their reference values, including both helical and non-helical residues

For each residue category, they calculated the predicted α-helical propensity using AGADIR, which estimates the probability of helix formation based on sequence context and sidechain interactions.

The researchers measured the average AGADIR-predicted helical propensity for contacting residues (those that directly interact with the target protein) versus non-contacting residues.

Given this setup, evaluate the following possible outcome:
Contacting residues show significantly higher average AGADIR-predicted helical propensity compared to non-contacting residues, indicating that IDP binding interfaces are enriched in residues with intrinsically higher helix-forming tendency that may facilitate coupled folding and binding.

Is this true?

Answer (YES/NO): YES